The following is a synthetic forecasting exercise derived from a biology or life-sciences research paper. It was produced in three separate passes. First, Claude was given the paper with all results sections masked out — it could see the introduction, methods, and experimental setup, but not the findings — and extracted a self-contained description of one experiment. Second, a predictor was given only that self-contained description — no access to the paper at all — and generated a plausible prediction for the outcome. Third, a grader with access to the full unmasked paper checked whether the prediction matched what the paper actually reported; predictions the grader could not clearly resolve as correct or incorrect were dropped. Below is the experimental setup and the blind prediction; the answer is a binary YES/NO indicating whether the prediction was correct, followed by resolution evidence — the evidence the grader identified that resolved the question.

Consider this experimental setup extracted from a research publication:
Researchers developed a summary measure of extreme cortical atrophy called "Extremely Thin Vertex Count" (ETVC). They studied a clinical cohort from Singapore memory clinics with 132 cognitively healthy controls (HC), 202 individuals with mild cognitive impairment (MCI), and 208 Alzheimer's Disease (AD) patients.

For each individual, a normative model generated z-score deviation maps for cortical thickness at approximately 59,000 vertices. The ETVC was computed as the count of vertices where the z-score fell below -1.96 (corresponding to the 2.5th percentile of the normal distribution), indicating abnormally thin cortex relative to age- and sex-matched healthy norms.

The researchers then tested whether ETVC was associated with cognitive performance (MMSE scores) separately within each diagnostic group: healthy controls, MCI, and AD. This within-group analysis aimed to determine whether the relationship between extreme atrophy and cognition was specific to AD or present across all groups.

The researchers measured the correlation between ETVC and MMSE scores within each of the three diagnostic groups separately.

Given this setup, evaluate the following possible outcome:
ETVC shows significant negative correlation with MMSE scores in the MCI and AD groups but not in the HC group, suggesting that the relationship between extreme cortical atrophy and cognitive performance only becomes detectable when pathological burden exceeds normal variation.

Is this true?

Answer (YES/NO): NO